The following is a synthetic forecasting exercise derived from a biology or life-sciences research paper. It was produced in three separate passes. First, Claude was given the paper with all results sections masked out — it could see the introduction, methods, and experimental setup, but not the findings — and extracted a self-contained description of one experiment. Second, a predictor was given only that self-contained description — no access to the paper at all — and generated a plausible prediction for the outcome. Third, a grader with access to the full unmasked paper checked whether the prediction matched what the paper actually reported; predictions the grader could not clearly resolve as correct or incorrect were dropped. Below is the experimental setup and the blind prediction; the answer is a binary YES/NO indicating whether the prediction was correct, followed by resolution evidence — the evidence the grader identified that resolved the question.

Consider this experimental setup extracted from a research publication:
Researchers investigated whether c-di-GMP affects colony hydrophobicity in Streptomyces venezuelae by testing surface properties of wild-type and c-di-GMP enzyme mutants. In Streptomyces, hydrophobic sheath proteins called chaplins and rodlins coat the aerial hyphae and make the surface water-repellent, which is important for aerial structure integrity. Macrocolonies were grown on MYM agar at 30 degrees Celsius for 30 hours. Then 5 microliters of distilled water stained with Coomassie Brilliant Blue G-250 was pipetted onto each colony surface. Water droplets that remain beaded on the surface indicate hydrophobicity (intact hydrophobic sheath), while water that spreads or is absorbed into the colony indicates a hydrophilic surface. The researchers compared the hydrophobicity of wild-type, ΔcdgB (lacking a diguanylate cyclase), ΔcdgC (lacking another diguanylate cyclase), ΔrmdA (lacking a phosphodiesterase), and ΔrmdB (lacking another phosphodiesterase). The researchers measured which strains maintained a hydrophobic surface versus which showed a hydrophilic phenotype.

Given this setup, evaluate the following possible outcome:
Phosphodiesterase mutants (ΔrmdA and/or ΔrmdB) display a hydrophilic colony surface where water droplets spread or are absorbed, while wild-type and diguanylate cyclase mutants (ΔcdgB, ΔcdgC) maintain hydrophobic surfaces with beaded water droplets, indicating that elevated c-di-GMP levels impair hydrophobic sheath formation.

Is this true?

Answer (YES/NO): NO